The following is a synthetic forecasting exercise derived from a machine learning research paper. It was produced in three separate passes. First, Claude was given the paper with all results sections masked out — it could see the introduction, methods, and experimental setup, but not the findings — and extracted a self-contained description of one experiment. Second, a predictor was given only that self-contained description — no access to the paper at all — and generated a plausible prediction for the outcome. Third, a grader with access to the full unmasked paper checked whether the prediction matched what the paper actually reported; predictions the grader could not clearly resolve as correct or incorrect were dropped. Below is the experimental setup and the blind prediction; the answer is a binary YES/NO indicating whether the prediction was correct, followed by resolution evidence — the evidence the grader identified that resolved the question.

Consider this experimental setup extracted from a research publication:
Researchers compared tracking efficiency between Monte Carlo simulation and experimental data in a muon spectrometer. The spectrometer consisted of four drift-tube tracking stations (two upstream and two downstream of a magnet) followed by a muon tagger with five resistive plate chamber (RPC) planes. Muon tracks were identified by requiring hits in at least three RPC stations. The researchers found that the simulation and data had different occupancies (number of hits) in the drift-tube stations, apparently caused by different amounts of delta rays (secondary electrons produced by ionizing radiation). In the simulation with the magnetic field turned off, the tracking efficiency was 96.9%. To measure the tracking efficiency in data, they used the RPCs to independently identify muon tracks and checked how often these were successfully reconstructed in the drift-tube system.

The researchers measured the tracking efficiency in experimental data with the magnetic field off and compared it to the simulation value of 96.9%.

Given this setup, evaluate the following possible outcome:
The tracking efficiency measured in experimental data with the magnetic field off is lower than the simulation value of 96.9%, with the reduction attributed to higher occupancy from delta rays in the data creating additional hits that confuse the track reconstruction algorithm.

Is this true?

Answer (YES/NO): YES